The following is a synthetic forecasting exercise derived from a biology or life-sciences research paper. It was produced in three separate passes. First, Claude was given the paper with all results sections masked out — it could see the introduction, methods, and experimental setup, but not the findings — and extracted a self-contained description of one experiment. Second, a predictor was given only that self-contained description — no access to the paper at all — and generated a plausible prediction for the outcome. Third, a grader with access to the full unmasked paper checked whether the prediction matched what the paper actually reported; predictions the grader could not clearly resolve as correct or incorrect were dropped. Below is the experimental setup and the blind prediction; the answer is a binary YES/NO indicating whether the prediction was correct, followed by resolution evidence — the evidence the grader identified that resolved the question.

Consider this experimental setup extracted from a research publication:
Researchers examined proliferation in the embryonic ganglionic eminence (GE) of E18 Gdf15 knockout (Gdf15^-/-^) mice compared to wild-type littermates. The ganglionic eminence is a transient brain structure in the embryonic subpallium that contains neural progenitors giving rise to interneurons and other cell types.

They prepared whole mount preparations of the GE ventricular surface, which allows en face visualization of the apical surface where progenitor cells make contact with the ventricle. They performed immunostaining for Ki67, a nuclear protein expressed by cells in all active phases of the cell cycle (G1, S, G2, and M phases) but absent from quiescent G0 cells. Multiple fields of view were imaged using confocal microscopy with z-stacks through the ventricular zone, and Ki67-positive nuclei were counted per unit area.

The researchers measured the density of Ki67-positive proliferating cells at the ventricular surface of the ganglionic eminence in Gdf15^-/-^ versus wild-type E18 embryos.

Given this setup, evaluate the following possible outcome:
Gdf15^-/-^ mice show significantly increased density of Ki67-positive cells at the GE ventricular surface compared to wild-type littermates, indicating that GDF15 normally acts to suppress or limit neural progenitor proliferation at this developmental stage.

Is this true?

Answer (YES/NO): YES